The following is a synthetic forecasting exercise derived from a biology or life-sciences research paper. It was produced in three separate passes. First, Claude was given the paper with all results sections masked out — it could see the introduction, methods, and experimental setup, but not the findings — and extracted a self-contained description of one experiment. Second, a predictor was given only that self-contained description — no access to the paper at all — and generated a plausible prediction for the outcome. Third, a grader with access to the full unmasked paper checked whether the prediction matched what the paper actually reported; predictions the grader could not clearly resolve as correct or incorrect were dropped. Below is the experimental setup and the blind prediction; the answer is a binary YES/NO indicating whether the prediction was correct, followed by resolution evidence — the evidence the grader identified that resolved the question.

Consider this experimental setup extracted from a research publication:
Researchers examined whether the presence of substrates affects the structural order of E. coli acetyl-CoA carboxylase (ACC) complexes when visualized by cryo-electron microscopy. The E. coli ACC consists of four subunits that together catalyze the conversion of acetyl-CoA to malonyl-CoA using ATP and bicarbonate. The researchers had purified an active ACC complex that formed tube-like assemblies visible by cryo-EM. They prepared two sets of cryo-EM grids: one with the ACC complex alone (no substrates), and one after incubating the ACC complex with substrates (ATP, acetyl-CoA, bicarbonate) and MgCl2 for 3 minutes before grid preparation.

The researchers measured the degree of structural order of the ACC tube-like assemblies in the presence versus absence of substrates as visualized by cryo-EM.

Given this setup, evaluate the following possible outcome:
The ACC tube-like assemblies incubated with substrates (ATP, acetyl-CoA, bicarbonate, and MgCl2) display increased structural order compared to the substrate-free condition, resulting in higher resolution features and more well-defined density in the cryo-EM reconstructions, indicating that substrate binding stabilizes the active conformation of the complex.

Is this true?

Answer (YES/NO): YES